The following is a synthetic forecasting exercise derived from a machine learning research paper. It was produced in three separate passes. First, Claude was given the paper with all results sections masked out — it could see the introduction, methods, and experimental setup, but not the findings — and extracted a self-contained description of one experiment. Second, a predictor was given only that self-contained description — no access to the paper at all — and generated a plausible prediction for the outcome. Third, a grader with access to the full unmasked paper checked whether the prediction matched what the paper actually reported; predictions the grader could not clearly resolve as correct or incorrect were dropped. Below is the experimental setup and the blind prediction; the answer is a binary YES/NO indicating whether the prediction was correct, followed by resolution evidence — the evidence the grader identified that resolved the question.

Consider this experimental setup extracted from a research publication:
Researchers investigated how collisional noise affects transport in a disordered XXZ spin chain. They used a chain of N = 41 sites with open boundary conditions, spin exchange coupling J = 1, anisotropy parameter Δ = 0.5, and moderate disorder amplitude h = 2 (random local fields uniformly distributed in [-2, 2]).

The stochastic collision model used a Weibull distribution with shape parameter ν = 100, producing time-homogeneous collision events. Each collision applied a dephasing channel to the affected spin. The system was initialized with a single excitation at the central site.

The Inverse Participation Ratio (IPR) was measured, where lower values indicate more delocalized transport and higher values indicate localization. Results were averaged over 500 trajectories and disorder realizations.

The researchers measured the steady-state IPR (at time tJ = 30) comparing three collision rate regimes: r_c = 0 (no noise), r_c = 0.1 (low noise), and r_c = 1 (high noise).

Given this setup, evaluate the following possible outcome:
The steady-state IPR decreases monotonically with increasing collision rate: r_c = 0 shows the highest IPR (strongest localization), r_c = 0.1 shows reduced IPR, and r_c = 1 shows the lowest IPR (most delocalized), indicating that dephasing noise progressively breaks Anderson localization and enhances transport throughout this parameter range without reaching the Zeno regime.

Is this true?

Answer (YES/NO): YES